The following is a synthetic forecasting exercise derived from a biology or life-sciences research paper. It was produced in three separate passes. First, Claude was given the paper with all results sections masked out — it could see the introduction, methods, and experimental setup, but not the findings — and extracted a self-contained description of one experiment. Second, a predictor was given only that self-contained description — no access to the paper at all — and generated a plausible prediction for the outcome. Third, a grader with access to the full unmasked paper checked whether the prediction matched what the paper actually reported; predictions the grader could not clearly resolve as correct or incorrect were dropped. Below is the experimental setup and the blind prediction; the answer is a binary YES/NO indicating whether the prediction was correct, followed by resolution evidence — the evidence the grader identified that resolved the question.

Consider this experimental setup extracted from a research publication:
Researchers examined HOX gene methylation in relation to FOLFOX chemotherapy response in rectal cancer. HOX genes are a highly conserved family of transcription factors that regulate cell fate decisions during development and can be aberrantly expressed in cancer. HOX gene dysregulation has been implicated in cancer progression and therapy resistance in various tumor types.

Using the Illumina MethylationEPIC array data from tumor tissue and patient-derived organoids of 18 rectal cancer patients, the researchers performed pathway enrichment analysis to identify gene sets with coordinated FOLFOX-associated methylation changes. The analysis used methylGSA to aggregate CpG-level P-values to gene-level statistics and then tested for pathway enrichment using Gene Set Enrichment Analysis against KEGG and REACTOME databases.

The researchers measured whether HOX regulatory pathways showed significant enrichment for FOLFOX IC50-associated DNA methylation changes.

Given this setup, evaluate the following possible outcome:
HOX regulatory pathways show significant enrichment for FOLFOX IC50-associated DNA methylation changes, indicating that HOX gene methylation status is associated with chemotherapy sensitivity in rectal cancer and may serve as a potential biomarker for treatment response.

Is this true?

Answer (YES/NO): YES